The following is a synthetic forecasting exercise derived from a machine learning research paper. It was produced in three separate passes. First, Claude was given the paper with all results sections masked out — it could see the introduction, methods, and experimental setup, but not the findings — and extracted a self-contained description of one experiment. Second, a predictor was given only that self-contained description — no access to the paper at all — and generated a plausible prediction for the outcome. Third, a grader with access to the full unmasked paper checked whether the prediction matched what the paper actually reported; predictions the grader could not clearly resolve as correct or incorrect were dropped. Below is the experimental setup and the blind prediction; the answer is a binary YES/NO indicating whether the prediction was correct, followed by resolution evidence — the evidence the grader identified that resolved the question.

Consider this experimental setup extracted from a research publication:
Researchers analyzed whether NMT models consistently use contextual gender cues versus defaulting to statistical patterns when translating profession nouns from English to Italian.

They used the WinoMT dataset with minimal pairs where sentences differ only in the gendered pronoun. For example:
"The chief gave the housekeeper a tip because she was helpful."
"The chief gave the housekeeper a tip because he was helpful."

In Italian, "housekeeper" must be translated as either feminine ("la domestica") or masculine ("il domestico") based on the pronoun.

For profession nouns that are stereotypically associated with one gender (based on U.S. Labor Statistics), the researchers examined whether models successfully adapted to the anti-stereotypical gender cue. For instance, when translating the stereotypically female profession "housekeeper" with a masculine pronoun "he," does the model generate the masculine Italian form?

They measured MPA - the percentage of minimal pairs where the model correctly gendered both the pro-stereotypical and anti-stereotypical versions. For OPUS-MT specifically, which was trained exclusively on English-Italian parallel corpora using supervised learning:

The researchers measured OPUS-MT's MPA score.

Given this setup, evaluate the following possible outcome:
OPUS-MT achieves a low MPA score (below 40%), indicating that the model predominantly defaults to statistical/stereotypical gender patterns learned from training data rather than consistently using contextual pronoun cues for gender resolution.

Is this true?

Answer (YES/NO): YES